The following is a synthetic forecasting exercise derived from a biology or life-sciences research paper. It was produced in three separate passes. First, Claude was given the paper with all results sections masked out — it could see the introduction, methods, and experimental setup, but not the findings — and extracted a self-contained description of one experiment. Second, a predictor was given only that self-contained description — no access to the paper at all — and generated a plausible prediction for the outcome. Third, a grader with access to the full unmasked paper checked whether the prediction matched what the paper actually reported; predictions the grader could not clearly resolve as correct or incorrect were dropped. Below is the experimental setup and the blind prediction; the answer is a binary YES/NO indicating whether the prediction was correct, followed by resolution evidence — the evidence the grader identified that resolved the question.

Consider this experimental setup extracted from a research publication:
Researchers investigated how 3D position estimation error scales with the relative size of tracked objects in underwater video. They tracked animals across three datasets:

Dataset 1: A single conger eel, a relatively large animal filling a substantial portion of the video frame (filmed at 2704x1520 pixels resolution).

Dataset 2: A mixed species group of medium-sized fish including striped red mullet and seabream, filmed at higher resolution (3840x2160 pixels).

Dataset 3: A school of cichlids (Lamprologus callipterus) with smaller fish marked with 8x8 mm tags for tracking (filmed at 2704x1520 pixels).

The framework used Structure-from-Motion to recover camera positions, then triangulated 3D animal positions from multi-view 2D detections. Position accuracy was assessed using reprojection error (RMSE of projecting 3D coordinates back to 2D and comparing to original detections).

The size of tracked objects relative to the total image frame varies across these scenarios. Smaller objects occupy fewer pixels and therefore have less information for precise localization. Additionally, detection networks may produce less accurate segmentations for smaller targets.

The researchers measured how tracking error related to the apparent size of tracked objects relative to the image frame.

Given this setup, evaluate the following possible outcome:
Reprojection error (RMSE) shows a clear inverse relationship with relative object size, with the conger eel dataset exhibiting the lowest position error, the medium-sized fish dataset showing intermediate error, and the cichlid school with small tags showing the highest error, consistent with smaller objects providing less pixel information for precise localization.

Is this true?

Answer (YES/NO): NO